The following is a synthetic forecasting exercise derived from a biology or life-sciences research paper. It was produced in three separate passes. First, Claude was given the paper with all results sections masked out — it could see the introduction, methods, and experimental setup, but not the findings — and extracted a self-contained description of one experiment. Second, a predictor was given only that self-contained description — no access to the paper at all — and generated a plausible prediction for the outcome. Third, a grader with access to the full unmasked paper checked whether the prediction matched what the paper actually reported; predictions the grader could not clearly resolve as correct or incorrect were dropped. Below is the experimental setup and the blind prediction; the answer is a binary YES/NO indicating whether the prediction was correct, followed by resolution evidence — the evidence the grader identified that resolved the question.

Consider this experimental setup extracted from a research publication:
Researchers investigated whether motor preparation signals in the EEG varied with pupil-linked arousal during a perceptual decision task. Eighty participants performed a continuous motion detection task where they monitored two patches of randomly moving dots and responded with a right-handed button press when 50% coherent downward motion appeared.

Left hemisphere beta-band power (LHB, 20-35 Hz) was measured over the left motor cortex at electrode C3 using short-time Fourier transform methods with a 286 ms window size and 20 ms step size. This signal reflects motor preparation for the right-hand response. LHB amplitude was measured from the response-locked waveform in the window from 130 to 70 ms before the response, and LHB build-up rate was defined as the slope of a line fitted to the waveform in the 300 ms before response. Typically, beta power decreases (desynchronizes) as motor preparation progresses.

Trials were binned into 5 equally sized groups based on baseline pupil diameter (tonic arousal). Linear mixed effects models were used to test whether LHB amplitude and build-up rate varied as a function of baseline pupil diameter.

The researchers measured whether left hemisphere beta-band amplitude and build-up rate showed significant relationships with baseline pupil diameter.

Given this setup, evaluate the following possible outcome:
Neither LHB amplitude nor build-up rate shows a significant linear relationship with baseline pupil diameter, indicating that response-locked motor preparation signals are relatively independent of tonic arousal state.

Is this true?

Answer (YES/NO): NO